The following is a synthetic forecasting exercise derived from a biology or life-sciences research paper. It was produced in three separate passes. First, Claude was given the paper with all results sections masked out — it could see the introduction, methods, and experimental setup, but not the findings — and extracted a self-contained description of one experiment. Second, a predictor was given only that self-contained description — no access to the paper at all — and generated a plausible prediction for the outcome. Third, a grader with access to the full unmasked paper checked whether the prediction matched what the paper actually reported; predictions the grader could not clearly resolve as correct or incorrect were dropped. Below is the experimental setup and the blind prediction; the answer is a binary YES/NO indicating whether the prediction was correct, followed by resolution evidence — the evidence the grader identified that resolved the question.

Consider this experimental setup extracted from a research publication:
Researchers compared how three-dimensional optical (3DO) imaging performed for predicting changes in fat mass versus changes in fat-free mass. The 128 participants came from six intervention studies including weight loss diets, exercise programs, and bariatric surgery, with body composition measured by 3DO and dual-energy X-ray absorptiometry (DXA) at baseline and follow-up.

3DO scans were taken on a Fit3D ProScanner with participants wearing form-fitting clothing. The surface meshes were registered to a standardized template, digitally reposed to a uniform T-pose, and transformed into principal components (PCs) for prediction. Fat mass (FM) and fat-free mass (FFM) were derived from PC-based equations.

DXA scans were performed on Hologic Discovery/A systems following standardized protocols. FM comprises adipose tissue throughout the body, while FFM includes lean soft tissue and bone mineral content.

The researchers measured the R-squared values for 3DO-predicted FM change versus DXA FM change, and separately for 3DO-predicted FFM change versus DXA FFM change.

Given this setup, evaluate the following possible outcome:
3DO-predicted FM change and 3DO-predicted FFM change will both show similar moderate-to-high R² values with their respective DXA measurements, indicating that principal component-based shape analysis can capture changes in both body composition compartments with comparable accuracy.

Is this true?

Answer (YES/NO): YES